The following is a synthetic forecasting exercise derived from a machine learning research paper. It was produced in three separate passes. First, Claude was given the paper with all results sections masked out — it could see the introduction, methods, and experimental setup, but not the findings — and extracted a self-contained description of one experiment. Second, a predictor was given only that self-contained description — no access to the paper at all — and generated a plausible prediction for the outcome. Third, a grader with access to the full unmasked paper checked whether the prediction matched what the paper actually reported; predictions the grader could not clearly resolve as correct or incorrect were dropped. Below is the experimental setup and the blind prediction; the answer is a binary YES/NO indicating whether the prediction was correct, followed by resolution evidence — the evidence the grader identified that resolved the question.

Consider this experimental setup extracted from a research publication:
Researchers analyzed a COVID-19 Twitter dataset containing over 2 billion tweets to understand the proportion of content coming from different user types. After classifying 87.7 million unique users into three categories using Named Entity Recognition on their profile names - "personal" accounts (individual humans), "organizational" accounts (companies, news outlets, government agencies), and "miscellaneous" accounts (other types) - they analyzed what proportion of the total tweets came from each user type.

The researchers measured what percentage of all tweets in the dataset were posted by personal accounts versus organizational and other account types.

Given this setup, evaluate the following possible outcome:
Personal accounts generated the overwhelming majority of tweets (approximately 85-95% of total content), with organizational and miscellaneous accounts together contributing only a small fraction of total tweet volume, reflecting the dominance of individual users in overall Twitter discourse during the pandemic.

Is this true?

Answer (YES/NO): NO